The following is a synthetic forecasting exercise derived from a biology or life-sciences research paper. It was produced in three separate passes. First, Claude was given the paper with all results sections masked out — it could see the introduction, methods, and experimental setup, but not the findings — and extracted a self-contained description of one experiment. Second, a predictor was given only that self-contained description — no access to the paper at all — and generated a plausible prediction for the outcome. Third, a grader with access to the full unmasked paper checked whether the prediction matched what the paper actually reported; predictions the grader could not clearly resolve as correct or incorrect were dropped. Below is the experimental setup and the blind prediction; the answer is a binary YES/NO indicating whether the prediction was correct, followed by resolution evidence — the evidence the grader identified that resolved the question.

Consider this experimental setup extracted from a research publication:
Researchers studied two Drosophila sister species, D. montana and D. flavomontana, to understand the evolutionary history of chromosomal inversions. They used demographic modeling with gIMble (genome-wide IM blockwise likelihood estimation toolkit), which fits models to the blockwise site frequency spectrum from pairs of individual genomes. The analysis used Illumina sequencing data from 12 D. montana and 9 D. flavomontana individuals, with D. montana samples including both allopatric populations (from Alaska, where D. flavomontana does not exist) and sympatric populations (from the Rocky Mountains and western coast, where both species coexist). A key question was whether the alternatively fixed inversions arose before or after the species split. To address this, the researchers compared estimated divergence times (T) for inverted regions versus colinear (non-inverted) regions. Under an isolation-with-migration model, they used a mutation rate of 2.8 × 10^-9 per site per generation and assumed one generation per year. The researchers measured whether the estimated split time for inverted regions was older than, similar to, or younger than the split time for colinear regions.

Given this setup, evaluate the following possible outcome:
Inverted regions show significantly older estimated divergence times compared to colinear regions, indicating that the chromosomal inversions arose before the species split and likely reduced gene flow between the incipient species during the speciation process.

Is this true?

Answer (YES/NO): YES